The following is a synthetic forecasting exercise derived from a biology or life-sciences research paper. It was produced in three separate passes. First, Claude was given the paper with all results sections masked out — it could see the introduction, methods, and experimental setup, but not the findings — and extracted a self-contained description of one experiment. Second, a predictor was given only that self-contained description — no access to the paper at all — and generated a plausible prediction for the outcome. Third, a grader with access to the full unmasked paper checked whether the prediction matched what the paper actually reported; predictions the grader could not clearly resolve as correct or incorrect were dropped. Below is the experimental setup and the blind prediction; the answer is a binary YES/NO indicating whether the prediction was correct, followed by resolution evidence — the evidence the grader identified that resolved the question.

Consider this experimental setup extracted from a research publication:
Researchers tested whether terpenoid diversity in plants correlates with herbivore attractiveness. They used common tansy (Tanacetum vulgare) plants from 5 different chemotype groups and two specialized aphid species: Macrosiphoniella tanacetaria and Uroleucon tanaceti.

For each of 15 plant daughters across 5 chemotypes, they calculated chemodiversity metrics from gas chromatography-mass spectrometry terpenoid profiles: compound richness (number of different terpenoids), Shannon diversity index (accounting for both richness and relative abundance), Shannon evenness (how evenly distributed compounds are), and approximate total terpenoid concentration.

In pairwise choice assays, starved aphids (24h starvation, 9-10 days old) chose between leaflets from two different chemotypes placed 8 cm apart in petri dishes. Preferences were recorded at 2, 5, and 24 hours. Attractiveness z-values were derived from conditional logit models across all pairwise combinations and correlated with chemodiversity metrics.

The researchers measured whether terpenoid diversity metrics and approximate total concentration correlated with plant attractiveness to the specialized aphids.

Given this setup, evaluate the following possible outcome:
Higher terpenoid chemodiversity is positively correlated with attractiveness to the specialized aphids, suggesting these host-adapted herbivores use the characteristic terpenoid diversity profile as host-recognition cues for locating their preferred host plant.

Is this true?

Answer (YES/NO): NO